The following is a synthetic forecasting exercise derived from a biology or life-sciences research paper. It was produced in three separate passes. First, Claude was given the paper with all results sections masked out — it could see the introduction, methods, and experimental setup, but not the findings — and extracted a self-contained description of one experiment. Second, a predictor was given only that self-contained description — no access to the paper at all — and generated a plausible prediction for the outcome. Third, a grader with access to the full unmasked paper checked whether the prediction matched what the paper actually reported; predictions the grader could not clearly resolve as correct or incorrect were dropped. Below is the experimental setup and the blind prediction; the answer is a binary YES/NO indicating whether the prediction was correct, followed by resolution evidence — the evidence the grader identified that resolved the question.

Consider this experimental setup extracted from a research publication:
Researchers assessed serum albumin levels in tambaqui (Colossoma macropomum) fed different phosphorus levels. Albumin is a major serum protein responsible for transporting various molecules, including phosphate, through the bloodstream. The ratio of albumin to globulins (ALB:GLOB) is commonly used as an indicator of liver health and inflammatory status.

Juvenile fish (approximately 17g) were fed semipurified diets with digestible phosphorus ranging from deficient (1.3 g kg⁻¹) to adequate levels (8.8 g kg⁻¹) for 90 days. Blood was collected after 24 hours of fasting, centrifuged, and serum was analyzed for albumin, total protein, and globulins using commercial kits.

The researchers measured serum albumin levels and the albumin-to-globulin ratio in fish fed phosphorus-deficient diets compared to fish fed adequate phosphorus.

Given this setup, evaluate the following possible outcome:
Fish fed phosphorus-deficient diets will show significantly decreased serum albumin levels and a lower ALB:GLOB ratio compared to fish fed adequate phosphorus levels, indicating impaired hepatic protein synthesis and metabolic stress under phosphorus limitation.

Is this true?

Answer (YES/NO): YES